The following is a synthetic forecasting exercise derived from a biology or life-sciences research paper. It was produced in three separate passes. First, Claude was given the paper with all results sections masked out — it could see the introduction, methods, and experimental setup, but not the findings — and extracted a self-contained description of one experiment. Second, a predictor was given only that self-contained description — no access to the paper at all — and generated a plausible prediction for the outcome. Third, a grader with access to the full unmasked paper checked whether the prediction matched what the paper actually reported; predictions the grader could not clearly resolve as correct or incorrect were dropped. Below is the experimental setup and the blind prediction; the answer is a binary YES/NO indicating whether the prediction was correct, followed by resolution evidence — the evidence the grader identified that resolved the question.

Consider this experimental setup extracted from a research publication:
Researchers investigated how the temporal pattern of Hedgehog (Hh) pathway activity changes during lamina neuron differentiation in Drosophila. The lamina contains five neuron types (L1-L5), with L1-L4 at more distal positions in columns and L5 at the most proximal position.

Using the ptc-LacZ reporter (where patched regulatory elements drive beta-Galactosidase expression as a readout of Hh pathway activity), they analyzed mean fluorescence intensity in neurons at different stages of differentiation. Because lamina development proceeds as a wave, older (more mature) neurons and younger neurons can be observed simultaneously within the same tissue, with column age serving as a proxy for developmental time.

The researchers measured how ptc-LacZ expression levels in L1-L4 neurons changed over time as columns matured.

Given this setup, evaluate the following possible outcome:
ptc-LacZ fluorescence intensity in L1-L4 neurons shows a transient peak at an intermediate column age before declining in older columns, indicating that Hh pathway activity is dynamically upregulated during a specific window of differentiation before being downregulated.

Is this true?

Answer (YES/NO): NO